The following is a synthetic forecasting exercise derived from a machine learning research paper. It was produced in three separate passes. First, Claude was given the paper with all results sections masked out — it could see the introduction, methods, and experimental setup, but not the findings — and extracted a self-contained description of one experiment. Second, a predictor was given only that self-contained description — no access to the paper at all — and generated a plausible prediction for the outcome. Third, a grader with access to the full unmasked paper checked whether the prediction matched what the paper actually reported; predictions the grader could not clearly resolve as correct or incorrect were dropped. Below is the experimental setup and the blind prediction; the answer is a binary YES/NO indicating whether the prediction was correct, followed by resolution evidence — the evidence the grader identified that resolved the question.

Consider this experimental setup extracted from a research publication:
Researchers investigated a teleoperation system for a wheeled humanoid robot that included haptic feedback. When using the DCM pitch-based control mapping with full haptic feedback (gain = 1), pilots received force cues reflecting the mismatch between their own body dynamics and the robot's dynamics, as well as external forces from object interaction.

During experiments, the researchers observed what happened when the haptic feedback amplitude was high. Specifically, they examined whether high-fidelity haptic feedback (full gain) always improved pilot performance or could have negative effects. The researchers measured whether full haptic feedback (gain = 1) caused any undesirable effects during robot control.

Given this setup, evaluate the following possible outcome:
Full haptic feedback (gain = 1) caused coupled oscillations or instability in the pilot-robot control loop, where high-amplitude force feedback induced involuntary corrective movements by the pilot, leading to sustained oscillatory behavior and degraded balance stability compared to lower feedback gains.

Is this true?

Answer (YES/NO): YES